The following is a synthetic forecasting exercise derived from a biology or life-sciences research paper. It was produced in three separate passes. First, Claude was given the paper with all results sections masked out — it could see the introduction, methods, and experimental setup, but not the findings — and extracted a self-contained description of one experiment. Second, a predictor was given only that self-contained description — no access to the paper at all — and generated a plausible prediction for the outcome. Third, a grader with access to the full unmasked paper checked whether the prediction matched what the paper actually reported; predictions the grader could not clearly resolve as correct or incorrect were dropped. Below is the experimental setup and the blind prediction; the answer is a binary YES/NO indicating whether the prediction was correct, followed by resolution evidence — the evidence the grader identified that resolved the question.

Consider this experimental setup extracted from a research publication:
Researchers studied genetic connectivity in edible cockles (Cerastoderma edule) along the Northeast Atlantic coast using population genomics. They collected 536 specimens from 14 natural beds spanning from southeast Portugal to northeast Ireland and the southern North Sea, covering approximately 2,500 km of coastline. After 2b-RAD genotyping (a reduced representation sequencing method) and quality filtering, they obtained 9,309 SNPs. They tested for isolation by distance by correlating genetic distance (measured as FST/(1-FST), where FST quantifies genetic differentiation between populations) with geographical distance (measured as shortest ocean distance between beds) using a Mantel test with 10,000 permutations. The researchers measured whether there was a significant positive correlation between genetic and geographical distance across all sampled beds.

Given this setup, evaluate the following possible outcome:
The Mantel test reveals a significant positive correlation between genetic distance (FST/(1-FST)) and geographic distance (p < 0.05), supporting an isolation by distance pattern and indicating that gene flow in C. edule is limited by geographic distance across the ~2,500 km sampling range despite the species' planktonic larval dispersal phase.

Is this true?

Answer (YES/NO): YES